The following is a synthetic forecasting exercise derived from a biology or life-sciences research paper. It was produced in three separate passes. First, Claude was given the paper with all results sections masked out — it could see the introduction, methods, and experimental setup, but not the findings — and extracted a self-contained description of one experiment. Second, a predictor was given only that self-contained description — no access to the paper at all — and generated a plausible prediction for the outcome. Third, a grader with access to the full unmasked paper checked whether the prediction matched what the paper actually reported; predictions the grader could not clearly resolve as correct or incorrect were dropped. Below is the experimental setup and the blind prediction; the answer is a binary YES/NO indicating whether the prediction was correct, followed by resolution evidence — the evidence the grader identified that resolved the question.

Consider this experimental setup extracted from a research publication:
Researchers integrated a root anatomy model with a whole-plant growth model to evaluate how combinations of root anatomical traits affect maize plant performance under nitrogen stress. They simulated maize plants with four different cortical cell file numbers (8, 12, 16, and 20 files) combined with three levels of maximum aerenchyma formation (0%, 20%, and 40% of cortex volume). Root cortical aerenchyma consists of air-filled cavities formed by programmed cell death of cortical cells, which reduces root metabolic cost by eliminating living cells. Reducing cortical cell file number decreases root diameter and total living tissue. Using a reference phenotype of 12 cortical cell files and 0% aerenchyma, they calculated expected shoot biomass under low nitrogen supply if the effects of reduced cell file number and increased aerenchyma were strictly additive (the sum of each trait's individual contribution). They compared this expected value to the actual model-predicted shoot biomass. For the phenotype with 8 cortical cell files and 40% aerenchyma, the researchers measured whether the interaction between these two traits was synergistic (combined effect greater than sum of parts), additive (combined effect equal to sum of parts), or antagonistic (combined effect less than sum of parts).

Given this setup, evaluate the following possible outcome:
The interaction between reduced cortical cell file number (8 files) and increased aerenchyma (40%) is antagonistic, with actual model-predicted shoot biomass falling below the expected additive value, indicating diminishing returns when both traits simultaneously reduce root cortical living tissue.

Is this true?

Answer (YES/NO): NO